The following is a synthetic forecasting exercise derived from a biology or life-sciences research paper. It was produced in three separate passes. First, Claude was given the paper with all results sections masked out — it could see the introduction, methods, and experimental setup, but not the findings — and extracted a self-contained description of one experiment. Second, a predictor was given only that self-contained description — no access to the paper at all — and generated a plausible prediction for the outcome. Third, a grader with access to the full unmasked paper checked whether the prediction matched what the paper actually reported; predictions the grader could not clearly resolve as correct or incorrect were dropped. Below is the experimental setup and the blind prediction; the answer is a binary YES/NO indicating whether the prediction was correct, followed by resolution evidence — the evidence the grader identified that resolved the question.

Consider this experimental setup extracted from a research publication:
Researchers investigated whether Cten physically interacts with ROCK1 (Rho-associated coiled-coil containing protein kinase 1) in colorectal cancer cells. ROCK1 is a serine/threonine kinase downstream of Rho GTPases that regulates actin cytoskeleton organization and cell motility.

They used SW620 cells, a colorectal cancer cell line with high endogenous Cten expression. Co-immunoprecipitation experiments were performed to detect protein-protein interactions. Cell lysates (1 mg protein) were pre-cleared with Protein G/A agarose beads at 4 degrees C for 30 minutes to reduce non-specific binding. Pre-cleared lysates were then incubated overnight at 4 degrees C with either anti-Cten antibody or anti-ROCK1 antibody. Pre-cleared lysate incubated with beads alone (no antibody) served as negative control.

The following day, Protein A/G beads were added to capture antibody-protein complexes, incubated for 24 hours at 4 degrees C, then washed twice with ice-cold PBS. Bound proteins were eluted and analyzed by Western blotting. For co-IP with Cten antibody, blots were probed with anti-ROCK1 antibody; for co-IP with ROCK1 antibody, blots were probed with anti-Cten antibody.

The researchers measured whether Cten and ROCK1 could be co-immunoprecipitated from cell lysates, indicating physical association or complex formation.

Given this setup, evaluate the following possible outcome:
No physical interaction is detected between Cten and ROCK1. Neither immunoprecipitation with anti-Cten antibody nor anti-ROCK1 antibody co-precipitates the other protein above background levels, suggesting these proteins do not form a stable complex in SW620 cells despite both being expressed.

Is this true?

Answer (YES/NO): YES